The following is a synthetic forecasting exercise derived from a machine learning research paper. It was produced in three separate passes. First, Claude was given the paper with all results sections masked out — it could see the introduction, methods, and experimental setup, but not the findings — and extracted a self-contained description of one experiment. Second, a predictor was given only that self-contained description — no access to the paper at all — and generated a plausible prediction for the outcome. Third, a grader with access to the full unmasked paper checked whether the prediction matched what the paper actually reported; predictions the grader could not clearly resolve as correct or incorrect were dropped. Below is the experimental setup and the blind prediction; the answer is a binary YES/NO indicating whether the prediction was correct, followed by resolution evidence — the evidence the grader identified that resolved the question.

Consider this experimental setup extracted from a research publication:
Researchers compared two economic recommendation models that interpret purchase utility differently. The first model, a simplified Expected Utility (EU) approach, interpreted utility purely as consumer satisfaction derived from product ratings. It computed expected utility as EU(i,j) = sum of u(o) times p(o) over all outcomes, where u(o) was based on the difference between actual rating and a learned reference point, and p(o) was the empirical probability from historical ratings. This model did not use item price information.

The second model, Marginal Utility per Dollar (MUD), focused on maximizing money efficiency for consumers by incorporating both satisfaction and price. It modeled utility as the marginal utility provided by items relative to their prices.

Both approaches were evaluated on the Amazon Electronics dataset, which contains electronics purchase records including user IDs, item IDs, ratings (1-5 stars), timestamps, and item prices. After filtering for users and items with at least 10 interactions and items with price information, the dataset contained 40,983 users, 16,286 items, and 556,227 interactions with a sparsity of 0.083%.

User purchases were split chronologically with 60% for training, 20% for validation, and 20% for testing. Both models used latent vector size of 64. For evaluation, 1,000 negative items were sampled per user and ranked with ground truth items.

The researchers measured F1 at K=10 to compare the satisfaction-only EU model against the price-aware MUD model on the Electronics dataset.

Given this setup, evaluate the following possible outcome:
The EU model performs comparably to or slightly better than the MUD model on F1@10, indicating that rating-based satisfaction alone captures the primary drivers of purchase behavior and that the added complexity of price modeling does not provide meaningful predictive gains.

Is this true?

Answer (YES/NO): NO